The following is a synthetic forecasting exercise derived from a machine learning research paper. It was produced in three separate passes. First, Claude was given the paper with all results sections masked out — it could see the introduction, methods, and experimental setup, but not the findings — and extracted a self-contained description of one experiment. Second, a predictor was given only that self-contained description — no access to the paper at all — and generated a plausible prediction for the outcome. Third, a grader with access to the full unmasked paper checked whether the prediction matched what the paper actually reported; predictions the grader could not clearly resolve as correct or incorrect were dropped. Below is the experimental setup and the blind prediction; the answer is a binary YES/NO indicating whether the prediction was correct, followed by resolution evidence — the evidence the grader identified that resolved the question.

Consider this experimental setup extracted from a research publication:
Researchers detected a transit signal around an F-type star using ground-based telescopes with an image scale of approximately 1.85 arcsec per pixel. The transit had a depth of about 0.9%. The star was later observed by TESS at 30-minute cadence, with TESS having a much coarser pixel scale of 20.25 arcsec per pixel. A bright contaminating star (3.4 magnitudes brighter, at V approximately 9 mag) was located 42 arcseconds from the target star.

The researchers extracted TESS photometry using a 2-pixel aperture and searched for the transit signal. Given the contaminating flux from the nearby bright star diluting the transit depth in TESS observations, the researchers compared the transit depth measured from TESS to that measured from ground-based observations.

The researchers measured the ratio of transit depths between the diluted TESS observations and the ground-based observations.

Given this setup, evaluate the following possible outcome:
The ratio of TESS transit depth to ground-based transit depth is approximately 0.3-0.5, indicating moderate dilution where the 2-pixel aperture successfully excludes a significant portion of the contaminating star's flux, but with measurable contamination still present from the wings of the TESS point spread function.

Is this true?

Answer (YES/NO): NO